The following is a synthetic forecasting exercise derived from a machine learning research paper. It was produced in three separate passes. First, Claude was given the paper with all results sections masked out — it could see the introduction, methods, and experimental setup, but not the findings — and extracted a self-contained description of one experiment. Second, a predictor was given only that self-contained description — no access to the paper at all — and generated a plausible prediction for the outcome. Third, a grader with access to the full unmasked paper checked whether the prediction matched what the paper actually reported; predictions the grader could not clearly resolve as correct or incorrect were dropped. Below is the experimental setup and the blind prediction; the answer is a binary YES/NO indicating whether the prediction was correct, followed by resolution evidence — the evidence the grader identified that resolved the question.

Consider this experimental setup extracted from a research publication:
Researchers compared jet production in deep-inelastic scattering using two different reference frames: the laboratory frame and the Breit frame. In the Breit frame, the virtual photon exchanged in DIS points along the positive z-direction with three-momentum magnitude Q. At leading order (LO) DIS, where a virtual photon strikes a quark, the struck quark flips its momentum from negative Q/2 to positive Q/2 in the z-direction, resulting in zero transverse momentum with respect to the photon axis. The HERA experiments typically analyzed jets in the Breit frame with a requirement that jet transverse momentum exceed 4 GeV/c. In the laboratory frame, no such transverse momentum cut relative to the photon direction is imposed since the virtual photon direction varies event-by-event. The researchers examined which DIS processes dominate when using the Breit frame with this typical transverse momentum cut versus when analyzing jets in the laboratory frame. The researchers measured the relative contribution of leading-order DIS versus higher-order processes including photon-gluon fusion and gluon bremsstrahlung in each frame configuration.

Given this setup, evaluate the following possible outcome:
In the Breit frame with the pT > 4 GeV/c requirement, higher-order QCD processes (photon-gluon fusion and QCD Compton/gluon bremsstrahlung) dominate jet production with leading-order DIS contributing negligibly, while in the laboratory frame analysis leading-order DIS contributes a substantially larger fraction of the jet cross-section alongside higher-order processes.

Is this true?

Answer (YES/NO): YES